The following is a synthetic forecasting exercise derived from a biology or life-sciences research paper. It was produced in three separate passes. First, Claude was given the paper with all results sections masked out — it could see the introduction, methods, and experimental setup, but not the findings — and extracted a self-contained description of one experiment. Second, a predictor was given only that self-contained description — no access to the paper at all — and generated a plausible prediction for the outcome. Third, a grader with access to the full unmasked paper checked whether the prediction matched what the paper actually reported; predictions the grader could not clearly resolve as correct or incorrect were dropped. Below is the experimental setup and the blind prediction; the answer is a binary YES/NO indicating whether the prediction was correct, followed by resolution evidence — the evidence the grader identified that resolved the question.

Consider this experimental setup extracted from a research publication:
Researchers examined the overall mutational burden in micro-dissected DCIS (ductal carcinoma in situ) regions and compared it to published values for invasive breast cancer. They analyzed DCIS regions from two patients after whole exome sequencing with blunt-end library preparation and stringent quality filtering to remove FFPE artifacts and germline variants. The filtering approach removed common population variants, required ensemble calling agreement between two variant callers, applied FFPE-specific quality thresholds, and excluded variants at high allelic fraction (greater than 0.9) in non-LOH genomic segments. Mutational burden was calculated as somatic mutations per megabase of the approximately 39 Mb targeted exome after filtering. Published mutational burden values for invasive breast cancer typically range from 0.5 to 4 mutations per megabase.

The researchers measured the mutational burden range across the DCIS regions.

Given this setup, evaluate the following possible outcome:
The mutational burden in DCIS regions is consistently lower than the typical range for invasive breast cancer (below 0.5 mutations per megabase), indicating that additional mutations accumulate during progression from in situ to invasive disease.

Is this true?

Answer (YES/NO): NO